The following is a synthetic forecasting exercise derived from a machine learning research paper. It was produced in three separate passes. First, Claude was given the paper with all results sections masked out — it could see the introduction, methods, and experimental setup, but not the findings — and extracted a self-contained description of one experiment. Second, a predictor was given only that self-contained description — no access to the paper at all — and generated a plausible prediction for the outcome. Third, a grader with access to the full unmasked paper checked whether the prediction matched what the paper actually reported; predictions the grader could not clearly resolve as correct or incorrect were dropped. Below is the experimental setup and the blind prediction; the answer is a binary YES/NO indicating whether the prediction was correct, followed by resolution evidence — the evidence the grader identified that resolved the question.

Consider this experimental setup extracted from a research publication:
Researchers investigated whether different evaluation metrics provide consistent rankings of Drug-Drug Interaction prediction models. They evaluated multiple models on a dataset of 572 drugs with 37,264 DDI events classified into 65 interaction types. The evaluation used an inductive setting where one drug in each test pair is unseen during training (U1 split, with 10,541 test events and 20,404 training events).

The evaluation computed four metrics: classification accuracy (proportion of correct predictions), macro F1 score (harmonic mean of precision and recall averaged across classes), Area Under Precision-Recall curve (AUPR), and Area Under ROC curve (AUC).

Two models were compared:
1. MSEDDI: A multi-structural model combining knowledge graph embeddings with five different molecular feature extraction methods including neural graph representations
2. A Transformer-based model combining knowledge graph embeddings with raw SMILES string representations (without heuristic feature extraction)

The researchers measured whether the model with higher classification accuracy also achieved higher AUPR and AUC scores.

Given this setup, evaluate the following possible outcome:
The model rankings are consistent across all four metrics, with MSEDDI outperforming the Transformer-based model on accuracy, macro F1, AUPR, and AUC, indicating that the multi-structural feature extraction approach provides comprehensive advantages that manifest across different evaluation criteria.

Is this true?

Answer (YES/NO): NO